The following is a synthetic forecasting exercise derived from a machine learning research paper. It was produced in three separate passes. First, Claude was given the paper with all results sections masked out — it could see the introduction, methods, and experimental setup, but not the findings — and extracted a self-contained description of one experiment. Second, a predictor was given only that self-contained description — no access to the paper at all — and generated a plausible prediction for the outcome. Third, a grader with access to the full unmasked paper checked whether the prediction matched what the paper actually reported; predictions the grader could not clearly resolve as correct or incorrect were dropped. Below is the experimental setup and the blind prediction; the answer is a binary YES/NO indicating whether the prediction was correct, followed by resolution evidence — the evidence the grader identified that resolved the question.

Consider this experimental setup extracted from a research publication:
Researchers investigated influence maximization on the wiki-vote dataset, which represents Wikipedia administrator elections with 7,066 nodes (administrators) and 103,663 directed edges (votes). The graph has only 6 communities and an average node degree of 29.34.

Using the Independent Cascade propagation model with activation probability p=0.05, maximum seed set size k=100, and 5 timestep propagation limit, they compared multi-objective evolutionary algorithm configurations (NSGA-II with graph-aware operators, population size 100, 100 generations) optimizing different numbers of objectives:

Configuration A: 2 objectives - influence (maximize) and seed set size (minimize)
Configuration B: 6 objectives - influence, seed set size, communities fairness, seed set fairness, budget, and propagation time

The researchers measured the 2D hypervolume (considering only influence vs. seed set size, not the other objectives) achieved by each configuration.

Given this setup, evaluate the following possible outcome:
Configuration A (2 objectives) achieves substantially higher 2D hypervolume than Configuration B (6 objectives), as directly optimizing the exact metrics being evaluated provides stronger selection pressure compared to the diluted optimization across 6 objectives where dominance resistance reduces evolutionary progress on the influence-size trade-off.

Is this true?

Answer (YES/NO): YES